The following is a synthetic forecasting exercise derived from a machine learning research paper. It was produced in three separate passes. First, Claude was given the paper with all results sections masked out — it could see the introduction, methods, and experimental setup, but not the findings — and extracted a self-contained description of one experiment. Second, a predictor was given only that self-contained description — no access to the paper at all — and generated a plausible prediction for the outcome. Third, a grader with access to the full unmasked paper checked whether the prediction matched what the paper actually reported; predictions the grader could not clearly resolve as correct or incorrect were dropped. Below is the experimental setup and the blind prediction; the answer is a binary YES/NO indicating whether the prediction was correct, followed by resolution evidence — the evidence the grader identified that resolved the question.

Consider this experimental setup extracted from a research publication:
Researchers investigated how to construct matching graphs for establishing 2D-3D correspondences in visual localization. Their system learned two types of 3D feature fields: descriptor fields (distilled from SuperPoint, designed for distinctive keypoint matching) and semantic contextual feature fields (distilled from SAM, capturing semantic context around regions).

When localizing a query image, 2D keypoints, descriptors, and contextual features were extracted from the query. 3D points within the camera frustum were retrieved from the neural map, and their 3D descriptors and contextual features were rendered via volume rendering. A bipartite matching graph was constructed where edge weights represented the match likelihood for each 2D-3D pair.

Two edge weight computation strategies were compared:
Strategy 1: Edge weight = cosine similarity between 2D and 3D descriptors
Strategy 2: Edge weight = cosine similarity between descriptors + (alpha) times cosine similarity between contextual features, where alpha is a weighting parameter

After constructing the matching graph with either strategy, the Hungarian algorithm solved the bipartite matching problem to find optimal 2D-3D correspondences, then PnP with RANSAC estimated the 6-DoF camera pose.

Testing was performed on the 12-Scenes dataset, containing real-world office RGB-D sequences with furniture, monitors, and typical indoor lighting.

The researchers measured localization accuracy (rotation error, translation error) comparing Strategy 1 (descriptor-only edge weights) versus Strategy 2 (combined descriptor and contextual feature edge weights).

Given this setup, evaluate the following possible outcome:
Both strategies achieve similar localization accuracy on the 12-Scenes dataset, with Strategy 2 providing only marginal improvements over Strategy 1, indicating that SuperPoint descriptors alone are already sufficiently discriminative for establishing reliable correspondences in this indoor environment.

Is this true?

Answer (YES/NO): NO